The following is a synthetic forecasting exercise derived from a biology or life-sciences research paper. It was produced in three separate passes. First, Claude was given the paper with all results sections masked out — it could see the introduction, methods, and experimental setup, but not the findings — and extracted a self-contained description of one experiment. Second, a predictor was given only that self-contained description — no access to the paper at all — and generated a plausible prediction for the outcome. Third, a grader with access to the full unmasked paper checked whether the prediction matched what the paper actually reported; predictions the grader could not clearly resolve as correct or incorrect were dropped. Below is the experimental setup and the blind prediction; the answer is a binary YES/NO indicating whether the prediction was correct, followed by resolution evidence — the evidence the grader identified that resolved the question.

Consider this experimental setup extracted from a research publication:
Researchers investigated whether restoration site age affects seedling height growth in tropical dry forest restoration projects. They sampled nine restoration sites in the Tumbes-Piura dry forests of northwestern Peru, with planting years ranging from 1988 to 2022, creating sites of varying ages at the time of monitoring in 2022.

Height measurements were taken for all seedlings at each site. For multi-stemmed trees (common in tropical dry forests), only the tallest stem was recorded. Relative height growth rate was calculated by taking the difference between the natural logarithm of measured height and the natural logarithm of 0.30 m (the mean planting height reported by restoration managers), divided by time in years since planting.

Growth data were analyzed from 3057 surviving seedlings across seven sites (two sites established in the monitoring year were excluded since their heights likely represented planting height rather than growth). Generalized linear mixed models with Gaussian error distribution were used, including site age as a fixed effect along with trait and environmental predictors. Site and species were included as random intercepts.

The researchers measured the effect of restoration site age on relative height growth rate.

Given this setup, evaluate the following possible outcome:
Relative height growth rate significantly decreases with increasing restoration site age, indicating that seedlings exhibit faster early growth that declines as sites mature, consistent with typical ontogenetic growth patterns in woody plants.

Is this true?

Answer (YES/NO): NO